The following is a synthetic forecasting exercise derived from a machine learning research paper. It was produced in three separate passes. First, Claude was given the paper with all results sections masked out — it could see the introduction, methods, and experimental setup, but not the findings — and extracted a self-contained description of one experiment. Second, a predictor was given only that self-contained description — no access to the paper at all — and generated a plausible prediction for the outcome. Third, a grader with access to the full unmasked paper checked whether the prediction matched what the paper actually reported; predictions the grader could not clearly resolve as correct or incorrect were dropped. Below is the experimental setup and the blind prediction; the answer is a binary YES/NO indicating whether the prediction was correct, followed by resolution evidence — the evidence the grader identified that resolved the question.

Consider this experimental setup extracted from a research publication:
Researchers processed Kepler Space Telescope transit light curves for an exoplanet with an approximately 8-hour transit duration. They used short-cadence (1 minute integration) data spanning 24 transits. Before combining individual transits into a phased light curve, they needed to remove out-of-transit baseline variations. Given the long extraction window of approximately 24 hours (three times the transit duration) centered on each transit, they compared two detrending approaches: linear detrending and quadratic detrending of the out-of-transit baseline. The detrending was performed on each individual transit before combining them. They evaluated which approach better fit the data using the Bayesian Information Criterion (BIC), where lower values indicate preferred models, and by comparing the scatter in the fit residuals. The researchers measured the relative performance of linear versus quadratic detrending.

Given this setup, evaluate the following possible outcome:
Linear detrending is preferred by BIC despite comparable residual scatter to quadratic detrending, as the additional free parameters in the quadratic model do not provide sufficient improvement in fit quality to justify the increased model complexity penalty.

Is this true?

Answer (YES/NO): NO